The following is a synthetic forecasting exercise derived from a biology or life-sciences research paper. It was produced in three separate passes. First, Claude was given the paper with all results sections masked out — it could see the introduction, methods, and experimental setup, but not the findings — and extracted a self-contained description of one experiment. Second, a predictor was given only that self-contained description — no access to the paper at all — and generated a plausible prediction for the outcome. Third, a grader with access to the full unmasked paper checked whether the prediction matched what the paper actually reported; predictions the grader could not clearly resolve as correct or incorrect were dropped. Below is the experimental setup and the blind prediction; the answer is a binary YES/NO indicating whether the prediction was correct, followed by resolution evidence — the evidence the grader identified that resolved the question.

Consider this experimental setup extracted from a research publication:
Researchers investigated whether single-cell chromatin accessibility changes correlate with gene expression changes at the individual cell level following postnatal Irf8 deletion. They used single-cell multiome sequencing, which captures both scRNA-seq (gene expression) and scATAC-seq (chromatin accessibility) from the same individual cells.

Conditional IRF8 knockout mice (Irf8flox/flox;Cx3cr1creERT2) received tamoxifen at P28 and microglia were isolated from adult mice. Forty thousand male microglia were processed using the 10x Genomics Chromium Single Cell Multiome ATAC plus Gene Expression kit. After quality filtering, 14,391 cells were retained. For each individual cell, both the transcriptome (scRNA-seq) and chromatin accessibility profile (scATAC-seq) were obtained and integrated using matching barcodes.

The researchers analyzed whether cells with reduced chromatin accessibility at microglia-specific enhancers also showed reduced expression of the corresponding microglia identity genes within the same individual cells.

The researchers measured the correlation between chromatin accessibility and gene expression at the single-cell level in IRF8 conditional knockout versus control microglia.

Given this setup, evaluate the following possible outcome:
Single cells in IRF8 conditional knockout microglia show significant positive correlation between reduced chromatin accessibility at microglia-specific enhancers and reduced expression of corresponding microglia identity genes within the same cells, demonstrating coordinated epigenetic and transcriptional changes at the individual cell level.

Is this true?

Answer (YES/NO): YES